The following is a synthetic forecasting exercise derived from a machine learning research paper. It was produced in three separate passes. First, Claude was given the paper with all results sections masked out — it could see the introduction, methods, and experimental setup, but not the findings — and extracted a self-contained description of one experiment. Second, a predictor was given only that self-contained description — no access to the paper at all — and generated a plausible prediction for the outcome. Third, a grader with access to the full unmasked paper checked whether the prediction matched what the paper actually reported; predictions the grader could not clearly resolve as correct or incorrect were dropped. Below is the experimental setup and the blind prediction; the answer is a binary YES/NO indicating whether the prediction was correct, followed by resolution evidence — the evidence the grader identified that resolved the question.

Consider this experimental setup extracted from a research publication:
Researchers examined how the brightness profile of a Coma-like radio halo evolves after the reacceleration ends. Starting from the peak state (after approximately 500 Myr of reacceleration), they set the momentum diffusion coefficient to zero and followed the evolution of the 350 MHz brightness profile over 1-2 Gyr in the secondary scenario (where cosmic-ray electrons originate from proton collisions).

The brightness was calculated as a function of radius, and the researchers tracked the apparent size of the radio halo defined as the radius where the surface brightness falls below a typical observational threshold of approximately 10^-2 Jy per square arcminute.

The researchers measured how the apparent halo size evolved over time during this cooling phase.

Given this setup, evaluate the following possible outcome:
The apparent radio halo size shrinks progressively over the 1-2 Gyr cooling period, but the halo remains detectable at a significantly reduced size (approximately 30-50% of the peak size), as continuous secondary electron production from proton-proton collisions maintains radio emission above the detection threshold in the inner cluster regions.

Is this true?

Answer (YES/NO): YES